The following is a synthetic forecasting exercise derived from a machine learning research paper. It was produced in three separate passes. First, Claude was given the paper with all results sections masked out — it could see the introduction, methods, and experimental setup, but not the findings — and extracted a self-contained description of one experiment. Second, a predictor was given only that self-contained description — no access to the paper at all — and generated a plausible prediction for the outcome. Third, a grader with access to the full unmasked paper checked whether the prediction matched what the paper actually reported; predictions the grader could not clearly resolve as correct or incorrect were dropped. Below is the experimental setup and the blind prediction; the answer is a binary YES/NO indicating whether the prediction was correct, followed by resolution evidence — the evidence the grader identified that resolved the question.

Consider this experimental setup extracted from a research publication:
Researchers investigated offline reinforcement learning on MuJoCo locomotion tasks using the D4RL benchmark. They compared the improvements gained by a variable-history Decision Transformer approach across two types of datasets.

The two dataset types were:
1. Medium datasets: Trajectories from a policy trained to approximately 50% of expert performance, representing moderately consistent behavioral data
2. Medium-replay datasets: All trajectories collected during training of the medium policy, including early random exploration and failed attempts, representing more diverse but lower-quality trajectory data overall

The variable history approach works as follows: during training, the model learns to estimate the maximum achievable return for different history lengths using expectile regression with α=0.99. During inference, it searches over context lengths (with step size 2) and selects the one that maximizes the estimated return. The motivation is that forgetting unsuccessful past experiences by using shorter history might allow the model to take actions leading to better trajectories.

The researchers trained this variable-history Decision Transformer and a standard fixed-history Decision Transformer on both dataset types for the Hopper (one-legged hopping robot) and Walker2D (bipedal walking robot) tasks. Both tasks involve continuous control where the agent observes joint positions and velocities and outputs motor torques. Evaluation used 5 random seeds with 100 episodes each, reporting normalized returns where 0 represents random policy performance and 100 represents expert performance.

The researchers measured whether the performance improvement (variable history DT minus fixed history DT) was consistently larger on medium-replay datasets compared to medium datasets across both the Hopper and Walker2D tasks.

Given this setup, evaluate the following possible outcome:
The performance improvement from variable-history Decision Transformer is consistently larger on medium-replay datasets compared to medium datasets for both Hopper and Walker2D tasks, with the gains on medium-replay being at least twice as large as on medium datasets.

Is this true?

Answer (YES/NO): YES